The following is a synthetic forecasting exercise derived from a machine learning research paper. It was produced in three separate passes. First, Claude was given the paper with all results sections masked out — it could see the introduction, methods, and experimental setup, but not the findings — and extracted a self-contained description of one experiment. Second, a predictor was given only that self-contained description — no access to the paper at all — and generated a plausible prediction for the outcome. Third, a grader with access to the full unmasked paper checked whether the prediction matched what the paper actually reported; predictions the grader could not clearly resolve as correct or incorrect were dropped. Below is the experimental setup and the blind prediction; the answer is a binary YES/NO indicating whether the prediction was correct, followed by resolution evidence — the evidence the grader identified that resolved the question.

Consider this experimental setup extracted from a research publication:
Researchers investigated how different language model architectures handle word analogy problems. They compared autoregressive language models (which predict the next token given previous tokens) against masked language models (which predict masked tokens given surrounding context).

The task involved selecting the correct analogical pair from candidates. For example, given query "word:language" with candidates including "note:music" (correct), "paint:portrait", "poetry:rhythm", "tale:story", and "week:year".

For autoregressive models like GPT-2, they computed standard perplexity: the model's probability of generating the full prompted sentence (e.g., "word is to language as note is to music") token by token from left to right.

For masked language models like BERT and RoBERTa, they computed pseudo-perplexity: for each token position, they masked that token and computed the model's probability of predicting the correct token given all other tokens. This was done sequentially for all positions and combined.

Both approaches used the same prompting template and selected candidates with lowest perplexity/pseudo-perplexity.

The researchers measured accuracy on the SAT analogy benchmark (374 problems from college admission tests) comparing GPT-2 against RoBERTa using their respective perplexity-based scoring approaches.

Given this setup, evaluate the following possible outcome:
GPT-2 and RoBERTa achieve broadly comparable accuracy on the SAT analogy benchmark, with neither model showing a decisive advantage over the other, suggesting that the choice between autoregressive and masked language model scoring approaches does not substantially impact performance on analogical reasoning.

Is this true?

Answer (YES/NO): NO